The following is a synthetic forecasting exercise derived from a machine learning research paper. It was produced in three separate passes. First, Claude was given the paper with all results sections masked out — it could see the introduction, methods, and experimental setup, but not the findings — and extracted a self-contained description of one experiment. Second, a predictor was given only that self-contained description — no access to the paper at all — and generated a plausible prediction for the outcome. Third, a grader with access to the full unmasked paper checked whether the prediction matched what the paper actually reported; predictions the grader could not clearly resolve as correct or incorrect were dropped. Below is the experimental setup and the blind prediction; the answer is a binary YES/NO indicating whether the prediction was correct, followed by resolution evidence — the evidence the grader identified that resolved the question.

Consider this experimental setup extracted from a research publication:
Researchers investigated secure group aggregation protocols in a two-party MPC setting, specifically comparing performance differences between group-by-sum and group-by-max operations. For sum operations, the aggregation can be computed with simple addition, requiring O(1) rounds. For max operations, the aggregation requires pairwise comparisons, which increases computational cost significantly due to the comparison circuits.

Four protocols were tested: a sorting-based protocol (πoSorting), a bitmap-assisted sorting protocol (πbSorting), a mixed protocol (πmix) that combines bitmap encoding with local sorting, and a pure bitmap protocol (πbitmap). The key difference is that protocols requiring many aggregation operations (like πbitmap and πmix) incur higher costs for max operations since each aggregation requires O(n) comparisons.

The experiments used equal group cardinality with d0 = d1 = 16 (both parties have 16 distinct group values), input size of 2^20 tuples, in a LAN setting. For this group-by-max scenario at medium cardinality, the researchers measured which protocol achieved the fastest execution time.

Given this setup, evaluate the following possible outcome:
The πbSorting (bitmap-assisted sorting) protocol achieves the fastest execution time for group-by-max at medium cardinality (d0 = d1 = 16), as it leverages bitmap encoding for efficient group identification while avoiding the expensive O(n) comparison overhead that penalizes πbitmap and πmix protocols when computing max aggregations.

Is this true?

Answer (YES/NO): YES